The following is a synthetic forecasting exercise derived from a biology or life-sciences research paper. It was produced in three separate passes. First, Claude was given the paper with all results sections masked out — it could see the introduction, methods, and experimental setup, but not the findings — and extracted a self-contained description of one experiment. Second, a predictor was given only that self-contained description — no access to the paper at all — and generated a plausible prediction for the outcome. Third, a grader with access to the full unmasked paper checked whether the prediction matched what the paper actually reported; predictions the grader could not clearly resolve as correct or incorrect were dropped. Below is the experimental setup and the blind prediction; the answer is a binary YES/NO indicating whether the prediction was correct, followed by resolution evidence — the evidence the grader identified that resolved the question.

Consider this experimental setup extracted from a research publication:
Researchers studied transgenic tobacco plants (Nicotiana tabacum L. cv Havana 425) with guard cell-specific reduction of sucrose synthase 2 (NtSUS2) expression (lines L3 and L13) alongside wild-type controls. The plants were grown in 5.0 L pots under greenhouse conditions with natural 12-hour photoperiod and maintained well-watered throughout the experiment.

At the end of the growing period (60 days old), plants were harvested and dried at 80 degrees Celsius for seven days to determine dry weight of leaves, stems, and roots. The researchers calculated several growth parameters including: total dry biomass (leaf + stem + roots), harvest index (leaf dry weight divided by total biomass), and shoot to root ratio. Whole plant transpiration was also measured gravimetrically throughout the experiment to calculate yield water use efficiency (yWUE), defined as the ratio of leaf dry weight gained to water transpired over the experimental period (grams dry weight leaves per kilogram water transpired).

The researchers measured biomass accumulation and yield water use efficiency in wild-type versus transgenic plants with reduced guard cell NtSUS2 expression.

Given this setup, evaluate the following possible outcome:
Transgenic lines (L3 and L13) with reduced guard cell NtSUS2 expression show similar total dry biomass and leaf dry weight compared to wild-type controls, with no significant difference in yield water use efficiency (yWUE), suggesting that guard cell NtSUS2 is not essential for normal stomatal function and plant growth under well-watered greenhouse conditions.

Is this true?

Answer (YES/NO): NO